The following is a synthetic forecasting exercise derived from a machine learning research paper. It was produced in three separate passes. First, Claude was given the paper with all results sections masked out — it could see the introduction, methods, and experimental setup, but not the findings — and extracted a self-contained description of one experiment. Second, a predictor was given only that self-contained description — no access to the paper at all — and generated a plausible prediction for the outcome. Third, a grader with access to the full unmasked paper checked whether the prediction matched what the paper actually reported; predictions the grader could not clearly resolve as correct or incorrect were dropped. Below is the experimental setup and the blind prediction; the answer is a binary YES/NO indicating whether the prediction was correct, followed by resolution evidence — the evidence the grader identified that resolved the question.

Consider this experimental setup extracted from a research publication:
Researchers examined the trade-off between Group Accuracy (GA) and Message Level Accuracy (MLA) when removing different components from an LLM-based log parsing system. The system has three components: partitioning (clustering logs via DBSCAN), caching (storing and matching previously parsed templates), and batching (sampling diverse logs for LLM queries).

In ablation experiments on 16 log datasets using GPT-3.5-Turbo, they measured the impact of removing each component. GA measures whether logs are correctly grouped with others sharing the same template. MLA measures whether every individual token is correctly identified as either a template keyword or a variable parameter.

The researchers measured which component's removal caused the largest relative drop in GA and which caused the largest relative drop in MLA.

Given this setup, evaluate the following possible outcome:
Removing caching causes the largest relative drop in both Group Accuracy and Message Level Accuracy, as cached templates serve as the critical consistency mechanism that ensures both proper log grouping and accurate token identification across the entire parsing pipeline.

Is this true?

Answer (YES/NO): NO